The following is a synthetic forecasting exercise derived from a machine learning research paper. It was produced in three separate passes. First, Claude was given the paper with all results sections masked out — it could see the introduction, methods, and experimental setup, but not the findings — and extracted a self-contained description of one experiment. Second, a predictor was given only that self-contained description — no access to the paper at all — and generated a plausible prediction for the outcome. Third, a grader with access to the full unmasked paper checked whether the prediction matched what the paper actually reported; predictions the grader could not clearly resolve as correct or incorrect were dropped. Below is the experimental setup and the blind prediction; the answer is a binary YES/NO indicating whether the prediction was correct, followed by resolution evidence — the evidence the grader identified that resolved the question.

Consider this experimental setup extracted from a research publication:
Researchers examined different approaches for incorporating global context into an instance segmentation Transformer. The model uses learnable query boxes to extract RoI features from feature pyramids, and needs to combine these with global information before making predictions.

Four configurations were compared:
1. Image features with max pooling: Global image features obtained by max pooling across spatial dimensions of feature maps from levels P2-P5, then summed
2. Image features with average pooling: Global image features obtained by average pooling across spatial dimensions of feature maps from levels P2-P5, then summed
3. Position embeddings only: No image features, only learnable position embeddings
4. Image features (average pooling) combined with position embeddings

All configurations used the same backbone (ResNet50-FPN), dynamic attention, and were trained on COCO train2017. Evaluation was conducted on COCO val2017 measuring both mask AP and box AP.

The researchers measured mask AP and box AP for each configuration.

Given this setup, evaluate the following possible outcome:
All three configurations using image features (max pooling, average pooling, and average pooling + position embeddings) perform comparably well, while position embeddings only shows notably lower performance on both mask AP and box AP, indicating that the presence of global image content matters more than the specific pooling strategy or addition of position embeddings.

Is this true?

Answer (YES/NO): NO